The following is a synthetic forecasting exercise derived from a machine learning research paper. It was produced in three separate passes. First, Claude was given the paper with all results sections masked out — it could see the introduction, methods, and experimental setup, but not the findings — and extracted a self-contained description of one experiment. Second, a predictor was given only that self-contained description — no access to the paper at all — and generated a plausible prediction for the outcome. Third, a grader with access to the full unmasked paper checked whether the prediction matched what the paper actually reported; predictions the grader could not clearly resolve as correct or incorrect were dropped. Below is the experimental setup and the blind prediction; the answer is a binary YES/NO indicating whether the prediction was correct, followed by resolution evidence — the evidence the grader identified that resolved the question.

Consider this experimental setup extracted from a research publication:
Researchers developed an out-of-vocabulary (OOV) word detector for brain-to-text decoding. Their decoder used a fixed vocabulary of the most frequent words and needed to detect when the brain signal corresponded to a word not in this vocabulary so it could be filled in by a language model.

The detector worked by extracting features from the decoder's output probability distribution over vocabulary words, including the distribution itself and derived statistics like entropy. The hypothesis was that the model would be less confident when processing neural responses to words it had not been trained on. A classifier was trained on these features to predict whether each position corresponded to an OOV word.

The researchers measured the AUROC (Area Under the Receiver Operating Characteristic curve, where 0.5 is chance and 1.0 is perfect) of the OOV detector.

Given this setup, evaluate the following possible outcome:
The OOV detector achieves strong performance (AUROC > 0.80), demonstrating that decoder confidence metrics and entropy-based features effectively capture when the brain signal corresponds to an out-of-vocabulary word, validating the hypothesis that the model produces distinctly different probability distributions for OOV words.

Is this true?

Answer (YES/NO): YES